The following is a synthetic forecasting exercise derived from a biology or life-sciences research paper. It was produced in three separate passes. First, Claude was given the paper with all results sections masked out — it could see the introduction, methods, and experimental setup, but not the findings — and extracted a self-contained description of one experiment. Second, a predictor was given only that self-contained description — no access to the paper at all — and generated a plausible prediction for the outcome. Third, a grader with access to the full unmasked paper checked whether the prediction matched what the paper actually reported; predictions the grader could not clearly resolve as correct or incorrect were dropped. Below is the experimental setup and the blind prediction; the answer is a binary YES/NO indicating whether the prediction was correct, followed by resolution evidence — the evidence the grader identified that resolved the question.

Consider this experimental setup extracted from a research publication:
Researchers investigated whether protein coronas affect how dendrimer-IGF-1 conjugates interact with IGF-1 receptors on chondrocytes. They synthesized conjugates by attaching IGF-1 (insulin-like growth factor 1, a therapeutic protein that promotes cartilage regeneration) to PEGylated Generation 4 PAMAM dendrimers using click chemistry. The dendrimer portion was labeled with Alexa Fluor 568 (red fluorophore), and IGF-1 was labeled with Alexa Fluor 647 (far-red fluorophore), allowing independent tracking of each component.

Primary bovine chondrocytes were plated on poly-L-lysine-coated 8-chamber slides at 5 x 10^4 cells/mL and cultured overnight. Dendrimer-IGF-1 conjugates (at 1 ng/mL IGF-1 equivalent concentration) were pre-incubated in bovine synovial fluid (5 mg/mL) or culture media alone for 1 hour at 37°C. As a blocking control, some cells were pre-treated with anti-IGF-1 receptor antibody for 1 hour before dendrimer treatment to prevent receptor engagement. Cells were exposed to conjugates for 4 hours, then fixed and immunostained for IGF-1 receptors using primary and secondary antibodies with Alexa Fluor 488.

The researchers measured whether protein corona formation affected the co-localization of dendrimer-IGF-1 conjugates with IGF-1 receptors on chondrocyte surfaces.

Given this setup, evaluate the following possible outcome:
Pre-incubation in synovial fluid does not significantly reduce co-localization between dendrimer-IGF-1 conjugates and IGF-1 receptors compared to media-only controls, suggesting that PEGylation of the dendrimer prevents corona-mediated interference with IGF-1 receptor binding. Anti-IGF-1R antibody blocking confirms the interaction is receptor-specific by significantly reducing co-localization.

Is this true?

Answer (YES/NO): NO